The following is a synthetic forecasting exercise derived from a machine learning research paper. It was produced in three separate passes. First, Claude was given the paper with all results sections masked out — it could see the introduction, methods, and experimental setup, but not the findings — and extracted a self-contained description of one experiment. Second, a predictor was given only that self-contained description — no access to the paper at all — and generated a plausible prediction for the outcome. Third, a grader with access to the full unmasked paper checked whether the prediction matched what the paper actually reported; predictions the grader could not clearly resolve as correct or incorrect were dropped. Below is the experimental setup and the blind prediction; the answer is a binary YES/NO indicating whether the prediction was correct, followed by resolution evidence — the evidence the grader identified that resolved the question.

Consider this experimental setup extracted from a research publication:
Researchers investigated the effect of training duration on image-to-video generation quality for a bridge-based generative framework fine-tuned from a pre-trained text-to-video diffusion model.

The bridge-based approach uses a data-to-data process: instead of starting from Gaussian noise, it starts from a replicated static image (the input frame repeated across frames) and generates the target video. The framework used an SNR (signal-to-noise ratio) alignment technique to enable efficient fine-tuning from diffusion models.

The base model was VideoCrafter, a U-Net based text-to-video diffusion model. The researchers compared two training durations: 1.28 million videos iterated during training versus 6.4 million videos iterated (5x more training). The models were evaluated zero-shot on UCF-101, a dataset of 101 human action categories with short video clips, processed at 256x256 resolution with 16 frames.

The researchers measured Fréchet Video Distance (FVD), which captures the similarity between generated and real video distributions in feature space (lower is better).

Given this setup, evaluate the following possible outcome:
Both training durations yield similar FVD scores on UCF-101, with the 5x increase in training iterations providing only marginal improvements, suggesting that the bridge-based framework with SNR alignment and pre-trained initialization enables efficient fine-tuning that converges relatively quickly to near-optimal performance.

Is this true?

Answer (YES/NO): NO